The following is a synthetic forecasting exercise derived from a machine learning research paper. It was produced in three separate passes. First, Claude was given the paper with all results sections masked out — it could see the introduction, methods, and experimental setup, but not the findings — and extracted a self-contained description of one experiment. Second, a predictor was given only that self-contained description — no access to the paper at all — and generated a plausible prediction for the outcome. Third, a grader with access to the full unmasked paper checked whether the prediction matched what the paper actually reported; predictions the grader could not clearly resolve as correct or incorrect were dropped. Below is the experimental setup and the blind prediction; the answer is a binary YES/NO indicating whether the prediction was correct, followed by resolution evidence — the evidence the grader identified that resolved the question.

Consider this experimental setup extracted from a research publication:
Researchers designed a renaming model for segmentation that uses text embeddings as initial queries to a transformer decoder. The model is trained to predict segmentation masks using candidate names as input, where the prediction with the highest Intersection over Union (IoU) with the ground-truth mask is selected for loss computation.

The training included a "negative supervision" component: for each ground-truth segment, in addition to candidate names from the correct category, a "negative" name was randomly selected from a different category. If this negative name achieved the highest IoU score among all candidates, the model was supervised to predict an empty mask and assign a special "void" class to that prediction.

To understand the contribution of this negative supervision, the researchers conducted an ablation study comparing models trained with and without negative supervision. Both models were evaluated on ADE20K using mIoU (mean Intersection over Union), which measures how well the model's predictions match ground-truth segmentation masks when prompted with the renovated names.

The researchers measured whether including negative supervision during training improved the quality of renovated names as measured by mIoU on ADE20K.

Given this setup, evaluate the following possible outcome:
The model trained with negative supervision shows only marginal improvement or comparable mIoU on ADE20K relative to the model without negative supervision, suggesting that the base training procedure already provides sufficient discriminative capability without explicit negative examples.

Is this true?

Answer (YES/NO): NO